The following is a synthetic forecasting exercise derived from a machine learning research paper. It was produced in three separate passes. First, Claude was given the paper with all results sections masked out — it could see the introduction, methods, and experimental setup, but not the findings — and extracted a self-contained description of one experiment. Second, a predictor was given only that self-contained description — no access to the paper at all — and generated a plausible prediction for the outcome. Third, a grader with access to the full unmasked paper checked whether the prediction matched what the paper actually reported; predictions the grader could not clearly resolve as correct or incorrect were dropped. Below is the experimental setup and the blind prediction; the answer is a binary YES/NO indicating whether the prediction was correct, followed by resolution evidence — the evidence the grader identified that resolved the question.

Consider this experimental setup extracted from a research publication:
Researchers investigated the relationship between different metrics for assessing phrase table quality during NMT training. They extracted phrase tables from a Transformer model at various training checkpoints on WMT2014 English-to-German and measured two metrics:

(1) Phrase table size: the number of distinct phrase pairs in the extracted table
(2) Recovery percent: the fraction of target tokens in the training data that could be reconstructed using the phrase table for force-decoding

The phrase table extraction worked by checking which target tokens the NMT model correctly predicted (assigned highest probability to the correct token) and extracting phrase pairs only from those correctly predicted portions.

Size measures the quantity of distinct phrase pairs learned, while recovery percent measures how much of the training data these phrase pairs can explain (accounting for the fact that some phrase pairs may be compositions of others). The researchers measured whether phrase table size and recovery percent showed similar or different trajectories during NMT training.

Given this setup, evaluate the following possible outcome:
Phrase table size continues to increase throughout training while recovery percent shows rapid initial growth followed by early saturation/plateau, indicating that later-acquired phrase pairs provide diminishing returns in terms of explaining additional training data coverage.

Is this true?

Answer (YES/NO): NO